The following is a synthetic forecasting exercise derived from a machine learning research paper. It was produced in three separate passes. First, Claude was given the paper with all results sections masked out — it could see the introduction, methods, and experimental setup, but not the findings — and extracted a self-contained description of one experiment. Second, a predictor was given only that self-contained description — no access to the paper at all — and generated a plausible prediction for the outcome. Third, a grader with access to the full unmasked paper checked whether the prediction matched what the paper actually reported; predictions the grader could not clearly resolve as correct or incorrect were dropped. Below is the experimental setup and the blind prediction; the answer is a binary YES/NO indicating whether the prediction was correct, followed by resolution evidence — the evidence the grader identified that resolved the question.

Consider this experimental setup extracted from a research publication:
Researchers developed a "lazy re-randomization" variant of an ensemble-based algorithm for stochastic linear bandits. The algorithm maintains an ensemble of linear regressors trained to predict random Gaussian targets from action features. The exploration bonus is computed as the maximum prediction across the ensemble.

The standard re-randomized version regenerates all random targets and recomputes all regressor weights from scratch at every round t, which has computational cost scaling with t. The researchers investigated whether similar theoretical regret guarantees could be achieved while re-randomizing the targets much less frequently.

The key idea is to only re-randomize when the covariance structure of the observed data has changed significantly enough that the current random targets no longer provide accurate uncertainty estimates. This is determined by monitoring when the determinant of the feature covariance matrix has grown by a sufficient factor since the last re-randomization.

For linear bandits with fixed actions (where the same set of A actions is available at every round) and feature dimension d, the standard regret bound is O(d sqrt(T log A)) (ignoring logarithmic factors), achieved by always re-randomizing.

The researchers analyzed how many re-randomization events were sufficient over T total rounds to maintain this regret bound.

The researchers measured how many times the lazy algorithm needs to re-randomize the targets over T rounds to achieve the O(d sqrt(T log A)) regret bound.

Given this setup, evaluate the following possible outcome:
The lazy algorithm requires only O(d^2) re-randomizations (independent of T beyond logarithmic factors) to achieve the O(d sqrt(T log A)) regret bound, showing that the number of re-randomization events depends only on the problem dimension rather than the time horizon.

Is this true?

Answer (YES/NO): NO